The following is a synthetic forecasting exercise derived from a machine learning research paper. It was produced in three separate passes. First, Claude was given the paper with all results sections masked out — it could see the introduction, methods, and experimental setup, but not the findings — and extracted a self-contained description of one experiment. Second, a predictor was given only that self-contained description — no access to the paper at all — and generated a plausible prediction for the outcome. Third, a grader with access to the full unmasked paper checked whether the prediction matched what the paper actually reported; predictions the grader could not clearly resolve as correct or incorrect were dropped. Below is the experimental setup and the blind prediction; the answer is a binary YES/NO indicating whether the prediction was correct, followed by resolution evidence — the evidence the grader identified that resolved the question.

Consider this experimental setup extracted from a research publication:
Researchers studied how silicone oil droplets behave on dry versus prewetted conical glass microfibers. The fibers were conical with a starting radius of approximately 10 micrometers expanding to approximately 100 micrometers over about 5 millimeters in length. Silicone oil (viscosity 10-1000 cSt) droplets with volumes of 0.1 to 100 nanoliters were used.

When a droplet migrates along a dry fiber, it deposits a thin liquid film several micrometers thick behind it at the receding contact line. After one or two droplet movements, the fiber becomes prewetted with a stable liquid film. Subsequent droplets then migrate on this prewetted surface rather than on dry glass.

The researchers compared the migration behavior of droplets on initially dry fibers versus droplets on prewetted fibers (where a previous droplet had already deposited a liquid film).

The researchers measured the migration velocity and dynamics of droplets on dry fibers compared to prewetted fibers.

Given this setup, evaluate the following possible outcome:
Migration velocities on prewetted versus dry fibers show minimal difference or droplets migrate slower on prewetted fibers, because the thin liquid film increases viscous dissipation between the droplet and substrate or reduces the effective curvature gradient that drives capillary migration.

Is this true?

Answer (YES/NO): NO